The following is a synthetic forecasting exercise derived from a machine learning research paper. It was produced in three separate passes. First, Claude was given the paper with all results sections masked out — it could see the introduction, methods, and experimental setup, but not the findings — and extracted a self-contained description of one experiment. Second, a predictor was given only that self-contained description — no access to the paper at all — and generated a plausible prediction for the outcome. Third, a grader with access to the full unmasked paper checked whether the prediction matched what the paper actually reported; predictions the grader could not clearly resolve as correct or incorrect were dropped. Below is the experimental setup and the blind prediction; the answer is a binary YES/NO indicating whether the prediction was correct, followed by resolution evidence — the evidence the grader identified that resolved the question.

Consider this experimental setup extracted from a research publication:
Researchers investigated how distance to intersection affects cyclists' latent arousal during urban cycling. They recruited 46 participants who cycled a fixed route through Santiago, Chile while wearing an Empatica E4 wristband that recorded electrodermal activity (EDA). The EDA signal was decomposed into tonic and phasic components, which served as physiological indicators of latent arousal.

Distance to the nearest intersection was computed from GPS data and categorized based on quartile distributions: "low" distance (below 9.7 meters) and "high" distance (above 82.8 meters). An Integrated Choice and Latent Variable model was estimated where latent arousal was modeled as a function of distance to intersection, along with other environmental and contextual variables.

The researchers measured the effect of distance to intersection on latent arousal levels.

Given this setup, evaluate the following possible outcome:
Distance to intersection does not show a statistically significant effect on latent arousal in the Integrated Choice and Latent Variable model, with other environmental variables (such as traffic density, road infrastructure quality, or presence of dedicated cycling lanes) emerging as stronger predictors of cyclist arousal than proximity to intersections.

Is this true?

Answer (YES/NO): NO